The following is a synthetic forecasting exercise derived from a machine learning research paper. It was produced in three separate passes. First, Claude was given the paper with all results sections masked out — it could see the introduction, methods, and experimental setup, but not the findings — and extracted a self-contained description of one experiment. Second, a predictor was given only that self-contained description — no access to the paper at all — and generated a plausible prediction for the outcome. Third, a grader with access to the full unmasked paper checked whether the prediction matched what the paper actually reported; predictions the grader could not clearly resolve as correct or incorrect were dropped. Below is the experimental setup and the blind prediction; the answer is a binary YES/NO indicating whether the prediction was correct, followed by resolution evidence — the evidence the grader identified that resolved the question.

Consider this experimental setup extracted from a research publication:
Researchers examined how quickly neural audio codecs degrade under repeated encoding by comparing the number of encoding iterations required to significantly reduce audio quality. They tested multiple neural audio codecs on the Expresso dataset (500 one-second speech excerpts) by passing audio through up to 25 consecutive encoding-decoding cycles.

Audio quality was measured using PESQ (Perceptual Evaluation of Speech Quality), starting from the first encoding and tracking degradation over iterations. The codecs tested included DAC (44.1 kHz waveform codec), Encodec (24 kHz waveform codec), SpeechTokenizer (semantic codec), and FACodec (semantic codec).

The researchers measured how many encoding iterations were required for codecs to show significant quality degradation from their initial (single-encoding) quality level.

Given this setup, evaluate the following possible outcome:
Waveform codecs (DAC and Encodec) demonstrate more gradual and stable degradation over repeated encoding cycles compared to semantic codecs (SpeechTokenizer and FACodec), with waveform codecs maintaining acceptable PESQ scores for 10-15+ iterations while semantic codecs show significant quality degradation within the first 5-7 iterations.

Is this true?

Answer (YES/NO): NO